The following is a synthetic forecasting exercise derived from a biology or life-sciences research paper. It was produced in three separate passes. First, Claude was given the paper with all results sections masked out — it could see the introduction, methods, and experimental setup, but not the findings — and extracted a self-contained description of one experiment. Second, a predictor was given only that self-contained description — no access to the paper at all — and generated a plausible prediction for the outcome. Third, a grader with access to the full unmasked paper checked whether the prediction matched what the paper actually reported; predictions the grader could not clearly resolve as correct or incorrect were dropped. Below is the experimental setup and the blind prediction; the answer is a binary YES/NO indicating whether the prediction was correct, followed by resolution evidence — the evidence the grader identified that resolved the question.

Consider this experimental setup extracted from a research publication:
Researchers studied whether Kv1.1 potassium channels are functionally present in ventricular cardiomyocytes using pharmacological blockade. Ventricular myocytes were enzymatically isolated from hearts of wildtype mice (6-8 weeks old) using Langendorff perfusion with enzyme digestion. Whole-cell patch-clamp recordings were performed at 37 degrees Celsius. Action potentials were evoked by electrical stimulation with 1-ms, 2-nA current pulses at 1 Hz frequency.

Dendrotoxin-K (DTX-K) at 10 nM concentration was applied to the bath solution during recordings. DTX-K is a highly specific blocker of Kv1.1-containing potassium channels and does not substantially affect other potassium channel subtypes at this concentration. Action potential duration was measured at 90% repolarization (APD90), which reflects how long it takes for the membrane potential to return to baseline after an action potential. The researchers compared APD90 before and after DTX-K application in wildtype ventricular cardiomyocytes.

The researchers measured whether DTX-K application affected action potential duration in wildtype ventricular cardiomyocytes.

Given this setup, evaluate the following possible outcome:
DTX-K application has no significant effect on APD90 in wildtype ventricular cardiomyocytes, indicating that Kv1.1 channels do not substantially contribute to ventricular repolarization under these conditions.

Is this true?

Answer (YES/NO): NO